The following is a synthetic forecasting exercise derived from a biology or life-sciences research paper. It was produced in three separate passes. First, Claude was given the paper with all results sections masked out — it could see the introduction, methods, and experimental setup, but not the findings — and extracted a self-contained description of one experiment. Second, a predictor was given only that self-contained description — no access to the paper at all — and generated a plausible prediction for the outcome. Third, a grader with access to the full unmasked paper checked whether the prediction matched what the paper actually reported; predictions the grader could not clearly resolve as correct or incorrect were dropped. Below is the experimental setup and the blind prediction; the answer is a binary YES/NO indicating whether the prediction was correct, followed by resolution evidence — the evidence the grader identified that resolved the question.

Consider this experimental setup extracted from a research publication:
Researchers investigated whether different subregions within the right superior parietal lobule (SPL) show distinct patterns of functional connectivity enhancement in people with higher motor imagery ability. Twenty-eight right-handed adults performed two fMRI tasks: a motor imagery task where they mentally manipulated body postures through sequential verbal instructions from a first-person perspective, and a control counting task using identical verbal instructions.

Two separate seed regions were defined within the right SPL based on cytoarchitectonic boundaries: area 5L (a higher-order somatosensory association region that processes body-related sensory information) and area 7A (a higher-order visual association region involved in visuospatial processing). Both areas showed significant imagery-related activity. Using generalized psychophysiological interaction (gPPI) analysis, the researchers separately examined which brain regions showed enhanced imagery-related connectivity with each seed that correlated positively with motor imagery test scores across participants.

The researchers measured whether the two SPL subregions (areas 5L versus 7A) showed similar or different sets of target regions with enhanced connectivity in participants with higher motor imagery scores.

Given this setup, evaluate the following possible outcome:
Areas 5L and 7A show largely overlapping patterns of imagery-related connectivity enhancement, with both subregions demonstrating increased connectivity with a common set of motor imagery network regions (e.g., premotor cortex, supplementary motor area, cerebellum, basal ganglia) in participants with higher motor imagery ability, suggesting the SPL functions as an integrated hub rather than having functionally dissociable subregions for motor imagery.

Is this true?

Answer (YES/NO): NO